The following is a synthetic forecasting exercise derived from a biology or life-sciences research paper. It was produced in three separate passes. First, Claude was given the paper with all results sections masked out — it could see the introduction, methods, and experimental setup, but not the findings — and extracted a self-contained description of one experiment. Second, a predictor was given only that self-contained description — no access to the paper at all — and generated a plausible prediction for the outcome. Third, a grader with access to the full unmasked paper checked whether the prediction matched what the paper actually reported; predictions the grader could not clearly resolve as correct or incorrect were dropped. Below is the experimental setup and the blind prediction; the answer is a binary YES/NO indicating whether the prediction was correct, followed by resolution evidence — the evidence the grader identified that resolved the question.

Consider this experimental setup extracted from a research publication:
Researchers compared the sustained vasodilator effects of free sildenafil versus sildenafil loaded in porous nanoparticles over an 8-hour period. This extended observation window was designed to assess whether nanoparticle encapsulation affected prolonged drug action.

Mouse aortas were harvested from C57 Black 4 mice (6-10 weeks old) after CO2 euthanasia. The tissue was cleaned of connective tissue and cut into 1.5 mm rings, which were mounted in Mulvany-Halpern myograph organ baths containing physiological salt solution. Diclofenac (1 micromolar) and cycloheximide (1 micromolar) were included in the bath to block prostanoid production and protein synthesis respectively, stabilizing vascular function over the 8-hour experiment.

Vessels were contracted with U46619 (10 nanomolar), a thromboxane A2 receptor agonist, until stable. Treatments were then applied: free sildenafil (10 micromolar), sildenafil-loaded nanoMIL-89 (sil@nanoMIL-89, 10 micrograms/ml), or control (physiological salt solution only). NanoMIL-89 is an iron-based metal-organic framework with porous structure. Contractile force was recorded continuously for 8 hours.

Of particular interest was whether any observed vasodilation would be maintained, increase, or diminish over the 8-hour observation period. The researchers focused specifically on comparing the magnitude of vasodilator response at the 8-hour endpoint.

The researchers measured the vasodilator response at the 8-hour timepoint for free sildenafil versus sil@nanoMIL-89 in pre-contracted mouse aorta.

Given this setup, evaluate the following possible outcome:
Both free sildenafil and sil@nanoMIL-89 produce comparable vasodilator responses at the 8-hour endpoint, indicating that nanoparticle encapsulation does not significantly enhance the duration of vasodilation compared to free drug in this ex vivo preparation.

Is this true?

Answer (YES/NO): NO